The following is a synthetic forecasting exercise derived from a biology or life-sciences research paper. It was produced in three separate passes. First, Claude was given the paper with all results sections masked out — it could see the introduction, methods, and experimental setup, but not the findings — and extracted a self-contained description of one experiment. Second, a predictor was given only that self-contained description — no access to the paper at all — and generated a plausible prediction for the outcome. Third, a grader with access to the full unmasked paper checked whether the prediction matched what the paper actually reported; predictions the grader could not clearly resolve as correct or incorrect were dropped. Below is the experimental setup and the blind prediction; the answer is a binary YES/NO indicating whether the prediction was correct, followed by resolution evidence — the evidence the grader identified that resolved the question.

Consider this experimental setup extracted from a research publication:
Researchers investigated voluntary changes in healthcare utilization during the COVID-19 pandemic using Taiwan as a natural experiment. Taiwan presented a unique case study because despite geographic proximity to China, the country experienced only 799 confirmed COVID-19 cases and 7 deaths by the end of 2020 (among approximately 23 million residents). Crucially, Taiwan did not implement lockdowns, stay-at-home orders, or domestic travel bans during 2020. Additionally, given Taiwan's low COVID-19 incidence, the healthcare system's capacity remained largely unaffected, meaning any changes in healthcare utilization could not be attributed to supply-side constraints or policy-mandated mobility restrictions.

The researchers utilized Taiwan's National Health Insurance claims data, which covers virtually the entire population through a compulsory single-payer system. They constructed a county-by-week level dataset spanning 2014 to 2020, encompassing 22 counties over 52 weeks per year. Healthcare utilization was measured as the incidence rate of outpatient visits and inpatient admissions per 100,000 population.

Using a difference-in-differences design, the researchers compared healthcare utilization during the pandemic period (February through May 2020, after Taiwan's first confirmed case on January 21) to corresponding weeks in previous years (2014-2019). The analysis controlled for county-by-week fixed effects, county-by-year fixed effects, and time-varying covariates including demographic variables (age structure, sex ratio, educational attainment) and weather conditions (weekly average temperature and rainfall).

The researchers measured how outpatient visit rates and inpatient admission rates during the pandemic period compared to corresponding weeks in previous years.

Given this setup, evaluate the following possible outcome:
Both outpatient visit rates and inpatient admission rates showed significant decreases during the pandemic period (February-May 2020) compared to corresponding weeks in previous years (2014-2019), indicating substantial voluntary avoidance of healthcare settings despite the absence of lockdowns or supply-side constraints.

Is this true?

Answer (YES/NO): YES